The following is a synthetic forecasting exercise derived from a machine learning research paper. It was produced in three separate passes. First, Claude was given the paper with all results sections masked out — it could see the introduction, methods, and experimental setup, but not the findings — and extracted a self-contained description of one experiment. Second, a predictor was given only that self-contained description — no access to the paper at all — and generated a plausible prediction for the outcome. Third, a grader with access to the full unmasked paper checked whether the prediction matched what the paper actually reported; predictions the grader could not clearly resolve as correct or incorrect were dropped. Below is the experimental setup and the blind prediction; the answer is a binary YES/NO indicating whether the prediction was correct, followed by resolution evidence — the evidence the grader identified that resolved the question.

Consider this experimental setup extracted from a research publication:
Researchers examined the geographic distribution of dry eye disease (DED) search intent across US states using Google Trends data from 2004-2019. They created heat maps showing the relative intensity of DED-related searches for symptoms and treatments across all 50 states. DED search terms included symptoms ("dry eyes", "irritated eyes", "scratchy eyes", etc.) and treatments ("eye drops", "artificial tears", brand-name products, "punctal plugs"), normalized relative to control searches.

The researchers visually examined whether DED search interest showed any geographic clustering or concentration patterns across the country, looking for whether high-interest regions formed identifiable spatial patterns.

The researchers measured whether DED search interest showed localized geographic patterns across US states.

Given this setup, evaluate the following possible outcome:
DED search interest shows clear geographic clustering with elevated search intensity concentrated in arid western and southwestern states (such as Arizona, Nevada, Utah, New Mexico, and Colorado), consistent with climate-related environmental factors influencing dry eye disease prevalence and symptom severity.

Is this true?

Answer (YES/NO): NO